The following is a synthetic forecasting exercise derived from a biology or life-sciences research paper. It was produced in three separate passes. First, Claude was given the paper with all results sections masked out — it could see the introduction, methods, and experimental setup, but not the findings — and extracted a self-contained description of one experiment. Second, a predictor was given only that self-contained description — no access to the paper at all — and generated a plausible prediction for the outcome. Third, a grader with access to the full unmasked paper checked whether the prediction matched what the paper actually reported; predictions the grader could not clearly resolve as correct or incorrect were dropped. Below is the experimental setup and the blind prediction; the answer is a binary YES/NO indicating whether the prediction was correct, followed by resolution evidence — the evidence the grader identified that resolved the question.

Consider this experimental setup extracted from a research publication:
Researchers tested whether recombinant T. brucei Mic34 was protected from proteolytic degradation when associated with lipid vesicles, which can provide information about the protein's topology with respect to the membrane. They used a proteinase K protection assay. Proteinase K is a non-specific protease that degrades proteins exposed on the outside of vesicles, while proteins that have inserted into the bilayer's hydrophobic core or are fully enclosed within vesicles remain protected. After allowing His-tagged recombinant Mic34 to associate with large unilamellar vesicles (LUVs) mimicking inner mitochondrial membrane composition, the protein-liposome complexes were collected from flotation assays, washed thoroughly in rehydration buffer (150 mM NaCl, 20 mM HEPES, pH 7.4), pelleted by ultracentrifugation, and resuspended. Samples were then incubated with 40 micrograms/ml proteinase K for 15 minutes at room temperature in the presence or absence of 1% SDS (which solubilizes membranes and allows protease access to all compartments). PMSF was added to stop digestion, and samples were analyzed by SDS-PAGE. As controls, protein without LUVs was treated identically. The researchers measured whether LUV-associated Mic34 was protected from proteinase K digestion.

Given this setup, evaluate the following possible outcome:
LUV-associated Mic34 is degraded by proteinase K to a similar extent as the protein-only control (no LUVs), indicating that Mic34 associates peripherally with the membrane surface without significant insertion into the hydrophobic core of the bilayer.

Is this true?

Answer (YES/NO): YES